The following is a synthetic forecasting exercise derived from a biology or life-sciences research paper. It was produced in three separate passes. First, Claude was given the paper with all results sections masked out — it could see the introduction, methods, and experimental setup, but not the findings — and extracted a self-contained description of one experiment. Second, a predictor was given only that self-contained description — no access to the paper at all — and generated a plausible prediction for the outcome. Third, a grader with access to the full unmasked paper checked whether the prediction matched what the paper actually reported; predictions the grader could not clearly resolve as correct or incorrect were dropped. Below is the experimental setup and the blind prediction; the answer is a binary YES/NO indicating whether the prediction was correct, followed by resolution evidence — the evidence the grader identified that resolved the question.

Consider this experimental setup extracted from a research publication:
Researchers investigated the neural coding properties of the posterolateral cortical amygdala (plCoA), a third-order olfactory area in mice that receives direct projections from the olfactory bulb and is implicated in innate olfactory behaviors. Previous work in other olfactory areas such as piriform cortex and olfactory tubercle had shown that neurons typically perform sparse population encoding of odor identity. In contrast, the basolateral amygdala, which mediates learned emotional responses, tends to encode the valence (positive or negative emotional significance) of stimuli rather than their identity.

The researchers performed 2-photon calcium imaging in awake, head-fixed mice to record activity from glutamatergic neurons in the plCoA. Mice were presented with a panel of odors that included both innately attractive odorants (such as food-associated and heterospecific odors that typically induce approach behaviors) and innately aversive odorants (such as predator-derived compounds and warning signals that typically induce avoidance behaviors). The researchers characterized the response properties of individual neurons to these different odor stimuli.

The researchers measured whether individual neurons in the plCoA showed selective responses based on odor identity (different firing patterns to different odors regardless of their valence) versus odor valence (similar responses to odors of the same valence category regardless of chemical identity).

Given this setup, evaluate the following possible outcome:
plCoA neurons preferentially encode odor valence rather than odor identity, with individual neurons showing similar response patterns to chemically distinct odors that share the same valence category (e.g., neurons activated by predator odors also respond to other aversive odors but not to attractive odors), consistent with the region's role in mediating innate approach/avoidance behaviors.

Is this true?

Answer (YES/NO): NO